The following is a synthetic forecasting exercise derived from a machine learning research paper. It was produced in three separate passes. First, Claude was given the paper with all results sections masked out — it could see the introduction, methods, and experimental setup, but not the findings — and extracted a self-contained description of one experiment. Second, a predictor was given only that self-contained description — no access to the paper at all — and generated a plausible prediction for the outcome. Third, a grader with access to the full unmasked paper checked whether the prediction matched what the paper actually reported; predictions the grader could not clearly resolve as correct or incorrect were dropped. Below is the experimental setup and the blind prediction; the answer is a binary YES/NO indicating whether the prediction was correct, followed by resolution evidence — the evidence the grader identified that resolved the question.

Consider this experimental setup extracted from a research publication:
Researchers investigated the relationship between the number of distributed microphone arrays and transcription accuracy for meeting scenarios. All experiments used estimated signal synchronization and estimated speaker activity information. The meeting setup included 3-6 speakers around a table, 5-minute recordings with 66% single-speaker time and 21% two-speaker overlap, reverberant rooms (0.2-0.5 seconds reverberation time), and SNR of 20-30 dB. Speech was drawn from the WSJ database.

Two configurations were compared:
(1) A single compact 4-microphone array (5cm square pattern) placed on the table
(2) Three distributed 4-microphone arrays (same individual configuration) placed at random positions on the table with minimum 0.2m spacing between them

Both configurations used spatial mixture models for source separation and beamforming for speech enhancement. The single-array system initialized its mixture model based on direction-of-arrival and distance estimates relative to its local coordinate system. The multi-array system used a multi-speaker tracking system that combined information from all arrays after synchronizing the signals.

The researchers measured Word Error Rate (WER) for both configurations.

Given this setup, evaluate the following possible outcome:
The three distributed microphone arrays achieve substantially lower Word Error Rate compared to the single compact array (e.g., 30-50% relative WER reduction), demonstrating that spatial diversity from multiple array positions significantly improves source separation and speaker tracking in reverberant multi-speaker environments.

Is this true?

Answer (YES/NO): YES